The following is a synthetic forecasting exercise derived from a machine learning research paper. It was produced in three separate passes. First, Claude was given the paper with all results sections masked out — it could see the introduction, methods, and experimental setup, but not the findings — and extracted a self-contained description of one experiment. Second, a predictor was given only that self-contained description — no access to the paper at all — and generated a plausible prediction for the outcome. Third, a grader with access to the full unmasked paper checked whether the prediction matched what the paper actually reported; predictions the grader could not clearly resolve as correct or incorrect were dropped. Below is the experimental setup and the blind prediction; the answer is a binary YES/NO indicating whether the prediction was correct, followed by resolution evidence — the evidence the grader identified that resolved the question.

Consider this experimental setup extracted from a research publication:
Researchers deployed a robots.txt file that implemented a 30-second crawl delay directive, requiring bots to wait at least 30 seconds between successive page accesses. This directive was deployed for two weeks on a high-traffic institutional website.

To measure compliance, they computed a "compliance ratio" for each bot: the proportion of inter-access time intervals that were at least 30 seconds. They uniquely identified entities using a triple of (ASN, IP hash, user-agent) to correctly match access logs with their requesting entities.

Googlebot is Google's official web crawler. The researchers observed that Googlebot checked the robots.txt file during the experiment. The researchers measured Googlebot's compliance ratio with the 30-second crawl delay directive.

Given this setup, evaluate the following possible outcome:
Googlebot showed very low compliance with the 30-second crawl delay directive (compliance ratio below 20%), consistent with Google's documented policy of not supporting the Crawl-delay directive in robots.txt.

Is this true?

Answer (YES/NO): NO